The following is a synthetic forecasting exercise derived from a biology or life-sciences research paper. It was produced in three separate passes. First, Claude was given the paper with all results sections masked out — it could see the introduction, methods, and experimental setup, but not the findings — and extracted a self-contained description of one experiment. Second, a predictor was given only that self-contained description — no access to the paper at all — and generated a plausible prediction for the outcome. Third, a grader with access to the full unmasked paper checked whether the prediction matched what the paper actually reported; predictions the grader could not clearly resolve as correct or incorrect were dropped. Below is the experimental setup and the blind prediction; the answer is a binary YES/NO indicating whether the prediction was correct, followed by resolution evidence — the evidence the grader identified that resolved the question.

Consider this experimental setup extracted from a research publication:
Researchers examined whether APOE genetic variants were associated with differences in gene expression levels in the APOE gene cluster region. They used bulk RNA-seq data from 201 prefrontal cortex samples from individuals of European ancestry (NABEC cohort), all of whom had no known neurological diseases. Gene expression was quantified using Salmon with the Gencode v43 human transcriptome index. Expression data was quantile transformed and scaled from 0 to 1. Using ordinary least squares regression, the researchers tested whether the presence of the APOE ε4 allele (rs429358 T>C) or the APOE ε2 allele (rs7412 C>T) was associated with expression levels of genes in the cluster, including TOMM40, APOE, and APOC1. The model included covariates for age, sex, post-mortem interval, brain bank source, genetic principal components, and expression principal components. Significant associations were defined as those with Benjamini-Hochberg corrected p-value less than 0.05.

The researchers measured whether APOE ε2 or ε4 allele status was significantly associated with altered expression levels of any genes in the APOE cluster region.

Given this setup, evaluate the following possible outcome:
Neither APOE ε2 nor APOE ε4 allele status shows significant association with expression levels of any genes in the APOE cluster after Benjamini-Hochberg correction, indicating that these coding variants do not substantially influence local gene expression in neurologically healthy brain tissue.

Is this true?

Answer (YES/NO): YES